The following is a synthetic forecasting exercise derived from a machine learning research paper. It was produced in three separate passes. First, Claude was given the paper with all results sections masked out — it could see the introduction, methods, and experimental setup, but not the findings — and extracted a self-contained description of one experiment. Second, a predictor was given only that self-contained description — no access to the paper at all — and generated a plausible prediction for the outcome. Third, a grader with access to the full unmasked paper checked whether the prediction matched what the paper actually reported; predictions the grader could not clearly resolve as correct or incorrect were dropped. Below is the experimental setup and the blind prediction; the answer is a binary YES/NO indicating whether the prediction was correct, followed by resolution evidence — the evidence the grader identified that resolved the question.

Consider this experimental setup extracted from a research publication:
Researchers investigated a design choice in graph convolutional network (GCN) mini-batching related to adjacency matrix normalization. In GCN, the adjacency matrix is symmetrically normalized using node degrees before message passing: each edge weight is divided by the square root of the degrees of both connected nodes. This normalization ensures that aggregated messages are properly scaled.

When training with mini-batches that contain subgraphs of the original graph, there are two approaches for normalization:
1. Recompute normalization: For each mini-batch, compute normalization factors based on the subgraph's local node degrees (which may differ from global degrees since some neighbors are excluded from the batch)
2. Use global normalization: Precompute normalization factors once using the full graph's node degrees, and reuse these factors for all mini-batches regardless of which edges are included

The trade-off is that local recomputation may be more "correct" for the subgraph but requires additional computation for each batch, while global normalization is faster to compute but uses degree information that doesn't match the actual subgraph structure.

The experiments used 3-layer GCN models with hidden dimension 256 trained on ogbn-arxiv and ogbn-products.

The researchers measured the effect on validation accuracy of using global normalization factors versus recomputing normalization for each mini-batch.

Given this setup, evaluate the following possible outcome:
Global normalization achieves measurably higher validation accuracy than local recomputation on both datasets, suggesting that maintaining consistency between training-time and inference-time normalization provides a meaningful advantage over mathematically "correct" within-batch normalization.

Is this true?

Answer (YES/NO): NO